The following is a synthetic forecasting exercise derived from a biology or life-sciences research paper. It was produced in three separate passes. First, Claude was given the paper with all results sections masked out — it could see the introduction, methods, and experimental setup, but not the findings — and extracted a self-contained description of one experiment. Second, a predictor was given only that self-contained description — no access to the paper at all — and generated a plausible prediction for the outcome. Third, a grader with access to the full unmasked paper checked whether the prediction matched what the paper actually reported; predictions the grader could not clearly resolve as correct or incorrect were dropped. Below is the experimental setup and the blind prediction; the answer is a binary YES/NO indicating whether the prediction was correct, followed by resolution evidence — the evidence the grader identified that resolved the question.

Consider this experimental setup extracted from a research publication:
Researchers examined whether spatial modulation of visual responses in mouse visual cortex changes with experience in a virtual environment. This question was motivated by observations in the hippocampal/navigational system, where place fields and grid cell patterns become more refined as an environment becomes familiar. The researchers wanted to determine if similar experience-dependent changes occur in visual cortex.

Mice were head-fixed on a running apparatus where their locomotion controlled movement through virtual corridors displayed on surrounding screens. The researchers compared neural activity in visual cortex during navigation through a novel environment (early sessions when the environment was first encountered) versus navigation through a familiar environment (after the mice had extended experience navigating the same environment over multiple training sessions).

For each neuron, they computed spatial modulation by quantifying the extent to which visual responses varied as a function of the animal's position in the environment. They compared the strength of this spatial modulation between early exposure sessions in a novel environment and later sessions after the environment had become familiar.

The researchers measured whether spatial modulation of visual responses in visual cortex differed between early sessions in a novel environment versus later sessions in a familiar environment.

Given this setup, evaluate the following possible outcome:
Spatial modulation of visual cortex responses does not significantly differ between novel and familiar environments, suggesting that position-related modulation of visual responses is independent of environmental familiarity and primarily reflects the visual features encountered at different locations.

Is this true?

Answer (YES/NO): NO